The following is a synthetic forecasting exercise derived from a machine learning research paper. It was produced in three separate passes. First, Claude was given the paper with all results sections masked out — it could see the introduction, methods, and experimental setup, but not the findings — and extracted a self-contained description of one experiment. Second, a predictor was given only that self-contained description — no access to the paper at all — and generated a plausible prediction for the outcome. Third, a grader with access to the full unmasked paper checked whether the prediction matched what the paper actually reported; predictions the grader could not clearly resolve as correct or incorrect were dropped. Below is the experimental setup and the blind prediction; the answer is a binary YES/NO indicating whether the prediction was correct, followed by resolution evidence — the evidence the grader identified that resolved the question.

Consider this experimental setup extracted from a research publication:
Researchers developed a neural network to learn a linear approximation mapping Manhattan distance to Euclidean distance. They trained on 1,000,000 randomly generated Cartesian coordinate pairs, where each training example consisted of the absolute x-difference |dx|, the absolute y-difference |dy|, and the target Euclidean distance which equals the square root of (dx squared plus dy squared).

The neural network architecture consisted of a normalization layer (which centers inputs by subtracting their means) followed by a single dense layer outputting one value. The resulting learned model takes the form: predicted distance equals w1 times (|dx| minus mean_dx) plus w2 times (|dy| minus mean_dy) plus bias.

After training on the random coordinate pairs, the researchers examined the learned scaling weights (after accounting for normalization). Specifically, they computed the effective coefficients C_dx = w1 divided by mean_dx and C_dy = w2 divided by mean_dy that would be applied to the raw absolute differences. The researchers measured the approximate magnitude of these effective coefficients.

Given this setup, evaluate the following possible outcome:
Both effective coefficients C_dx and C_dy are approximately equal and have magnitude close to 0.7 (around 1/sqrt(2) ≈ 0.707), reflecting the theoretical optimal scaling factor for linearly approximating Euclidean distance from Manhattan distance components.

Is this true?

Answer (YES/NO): YES